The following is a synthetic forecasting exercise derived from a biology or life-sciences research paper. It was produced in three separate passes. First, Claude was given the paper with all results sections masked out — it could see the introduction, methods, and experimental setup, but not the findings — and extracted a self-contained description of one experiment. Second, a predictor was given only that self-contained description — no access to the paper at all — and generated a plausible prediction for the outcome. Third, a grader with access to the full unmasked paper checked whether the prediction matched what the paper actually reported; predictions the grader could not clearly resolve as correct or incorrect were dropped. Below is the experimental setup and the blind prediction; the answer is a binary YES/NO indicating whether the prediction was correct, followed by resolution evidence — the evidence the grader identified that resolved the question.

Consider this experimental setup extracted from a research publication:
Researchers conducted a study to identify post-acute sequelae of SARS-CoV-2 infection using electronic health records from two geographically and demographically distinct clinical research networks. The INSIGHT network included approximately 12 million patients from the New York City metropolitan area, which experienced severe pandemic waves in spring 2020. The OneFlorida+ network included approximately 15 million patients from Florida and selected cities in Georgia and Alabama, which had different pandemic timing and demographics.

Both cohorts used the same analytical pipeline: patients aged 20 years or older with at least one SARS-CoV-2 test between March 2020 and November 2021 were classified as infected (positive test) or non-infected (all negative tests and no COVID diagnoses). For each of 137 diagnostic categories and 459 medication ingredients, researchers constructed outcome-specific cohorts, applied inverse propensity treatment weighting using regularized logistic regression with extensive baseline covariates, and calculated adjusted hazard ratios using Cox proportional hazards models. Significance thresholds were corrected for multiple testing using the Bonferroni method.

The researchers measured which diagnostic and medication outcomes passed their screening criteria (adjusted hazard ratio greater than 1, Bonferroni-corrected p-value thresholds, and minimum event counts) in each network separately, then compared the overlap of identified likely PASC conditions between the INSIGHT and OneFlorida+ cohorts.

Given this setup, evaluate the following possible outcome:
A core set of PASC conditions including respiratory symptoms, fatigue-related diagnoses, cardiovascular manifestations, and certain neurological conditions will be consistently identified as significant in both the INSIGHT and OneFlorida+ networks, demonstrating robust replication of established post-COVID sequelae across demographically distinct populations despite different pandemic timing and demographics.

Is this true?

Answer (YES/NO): NO